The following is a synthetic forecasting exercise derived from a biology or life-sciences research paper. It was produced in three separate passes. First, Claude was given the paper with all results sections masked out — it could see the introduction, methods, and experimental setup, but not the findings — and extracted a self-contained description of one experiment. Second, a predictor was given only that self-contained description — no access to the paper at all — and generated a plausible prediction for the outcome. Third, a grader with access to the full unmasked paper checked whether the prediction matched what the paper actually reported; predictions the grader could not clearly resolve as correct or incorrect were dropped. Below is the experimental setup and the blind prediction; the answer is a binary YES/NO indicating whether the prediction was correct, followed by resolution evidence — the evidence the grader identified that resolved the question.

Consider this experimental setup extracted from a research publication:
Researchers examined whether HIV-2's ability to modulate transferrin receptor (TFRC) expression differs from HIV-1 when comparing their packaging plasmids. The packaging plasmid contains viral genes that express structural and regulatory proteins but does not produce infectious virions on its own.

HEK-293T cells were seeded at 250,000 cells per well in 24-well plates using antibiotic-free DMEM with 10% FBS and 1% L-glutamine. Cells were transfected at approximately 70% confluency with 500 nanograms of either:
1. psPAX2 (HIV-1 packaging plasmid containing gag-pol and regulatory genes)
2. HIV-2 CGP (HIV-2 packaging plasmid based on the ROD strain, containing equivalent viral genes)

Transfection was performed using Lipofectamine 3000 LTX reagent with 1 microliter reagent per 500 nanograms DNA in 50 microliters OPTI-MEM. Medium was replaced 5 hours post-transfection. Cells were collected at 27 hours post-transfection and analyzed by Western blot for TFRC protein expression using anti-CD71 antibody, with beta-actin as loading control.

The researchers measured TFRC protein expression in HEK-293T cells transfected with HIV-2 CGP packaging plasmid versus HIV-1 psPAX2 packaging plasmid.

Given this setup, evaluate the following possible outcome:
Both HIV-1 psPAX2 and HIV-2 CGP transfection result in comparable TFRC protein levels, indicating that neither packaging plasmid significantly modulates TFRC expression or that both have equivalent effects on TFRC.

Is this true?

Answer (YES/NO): NO